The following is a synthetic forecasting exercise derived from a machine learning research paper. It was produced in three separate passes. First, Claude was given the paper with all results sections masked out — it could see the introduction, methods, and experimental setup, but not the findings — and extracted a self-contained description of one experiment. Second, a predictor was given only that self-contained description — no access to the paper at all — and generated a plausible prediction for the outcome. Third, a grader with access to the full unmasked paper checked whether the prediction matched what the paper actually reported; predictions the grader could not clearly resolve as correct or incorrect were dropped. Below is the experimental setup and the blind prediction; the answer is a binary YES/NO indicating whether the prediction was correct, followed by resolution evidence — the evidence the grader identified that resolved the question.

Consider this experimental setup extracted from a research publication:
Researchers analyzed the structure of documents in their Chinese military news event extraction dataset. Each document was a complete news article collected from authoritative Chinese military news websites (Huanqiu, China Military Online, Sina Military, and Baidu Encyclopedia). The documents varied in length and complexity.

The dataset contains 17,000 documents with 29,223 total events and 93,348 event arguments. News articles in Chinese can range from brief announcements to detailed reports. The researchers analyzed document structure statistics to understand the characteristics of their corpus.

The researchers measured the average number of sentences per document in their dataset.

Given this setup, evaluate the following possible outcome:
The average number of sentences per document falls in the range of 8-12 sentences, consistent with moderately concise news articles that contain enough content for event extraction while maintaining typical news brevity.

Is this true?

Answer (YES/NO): NO